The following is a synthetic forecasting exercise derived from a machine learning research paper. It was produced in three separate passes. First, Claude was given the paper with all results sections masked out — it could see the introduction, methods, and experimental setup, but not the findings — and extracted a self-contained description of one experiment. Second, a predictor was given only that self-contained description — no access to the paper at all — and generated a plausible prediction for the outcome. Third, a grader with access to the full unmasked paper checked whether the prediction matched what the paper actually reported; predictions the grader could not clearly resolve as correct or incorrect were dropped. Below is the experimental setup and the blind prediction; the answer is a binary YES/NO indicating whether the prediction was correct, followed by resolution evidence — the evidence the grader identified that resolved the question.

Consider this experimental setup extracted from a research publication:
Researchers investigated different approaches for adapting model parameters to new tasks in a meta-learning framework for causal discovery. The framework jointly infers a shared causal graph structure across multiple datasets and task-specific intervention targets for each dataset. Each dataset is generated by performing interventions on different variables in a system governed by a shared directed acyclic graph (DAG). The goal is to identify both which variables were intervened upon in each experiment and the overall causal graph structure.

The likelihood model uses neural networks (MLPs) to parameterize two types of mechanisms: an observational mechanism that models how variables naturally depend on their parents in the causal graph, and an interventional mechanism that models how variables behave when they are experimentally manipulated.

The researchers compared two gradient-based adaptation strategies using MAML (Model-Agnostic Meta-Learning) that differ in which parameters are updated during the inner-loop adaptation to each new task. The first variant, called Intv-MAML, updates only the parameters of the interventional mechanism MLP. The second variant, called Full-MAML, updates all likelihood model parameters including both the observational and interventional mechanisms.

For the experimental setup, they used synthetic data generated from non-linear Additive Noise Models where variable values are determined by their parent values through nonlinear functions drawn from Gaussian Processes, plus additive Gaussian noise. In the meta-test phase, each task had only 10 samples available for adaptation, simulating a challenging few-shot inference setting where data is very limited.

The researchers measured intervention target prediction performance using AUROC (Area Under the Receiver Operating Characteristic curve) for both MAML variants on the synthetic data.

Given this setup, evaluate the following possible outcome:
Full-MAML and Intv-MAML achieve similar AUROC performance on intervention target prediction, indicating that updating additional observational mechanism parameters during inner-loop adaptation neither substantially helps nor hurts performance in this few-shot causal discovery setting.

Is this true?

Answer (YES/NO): NO